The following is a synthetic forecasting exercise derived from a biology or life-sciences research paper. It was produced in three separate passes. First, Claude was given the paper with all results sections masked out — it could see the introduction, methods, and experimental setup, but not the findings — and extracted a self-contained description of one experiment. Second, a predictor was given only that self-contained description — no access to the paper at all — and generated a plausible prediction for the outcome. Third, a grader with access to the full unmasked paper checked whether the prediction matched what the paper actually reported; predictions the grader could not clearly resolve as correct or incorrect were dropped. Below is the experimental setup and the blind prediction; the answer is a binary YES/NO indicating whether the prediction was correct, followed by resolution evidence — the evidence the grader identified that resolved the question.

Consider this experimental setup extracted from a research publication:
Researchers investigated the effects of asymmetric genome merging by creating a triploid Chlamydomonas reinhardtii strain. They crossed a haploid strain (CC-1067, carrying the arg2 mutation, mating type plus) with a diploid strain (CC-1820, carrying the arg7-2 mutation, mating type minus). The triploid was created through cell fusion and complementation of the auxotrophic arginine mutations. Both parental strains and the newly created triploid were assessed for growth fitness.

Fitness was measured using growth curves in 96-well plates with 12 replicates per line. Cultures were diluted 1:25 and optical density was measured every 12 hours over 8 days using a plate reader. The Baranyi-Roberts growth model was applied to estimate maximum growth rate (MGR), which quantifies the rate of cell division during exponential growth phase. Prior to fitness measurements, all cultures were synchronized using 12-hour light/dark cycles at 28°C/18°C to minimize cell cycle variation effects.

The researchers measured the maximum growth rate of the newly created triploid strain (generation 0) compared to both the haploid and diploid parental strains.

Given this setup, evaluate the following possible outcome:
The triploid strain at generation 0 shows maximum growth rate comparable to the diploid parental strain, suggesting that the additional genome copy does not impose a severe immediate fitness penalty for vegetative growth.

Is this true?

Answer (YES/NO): NO